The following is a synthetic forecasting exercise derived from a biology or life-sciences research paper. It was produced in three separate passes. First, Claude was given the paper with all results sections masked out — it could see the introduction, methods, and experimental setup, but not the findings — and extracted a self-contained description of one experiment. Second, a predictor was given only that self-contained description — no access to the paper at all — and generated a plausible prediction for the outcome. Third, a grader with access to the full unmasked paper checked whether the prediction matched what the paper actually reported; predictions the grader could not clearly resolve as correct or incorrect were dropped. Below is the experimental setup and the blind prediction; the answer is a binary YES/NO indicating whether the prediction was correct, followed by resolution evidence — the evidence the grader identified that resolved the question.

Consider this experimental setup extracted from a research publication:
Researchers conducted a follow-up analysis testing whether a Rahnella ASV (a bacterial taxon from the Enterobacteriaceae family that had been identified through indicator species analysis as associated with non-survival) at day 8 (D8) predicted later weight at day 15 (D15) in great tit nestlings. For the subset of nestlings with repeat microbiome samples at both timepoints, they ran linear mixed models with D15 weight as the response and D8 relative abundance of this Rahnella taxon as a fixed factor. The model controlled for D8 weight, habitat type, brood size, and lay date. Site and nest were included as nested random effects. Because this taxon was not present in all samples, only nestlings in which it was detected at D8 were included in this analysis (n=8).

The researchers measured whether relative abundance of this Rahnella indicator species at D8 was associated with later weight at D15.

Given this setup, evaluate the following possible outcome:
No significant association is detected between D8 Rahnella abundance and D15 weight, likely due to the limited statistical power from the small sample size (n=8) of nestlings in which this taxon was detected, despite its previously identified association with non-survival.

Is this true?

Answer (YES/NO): YES